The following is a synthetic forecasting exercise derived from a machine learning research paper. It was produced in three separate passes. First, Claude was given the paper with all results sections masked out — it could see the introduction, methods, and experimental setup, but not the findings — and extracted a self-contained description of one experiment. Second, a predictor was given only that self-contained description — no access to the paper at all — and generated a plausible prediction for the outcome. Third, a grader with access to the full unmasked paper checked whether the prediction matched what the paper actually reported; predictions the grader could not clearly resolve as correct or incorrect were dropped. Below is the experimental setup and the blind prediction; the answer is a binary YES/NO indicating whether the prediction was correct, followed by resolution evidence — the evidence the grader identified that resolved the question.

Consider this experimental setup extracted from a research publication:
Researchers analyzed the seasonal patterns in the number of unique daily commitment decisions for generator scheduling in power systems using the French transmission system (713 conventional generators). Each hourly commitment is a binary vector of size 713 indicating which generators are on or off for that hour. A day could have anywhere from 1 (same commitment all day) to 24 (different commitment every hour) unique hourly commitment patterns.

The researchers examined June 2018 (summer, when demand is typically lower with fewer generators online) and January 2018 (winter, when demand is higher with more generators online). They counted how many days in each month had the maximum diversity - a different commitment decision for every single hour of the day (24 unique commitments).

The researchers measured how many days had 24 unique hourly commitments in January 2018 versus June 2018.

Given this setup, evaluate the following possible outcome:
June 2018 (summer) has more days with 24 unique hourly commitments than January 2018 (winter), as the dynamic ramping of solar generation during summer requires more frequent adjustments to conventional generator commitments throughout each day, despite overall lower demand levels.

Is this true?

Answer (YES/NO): NO